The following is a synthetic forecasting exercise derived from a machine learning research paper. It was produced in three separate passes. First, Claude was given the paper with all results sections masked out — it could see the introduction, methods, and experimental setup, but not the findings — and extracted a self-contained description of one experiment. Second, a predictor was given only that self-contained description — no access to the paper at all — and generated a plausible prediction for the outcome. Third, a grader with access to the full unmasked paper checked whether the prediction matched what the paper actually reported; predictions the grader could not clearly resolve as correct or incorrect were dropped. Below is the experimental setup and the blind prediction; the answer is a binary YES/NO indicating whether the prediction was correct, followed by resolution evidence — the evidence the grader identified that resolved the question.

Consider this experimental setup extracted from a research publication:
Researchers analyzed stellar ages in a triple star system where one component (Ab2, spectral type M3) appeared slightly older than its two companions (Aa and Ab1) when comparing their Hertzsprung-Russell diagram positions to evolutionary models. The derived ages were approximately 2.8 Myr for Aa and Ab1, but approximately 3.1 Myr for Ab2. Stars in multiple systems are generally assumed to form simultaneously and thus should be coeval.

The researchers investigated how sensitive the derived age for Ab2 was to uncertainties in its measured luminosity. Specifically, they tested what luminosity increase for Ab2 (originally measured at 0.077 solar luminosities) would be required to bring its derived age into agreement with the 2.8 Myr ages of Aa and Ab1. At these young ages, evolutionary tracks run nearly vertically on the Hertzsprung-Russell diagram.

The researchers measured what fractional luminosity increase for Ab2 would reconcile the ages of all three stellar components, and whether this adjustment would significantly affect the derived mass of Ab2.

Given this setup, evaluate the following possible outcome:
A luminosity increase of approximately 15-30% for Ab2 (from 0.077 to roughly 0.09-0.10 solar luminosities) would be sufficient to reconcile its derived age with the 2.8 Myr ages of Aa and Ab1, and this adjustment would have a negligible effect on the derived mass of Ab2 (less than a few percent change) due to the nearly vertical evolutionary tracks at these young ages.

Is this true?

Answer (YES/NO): NO